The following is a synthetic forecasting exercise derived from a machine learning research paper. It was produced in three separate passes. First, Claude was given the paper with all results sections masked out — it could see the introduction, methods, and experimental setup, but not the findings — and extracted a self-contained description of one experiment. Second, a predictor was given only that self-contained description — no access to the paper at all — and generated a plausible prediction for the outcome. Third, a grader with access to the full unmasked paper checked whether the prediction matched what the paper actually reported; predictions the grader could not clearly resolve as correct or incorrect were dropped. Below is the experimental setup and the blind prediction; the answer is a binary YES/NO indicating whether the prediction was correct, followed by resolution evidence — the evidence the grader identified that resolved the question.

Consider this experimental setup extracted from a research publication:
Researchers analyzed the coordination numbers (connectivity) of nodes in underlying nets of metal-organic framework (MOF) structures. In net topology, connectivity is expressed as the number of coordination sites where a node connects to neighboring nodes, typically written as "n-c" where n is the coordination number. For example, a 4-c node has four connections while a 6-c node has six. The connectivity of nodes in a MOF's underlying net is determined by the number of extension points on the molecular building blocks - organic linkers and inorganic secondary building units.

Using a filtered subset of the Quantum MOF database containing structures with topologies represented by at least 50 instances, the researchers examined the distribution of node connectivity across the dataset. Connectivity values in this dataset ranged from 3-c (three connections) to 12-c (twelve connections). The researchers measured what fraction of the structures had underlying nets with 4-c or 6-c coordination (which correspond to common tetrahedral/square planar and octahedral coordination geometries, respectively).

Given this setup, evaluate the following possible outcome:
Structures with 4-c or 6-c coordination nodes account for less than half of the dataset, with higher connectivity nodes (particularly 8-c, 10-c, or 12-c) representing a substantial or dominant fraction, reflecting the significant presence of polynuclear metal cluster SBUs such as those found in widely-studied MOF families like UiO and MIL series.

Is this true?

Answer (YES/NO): NO